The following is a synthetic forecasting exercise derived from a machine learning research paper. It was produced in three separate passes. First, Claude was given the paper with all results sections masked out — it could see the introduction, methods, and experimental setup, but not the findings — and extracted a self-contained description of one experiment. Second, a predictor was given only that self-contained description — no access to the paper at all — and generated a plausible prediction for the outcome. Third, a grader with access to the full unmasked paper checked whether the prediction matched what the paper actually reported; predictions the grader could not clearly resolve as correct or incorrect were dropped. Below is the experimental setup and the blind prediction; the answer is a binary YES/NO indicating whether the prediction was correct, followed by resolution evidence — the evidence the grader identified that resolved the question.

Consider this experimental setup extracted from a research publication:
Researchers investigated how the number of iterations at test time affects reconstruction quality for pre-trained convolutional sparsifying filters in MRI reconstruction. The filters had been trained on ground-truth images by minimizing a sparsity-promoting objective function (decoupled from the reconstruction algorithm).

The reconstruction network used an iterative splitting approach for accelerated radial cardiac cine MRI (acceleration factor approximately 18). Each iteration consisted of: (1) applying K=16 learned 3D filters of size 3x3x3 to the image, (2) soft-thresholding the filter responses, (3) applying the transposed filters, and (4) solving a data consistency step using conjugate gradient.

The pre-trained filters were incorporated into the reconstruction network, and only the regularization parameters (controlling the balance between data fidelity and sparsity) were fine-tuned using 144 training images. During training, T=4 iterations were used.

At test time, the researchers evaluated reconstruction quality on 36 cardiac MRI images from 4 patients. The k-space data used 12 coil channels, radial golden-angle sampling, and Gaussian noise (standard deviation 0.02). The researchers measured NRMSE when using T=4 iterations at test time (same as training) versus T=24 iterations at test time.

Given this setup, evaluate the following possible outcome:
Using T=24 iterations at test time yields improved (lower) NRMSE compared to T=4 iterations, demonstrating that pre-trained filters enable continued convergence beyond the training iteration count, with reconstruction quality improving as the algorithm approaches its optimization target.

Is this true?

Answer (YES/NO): YES